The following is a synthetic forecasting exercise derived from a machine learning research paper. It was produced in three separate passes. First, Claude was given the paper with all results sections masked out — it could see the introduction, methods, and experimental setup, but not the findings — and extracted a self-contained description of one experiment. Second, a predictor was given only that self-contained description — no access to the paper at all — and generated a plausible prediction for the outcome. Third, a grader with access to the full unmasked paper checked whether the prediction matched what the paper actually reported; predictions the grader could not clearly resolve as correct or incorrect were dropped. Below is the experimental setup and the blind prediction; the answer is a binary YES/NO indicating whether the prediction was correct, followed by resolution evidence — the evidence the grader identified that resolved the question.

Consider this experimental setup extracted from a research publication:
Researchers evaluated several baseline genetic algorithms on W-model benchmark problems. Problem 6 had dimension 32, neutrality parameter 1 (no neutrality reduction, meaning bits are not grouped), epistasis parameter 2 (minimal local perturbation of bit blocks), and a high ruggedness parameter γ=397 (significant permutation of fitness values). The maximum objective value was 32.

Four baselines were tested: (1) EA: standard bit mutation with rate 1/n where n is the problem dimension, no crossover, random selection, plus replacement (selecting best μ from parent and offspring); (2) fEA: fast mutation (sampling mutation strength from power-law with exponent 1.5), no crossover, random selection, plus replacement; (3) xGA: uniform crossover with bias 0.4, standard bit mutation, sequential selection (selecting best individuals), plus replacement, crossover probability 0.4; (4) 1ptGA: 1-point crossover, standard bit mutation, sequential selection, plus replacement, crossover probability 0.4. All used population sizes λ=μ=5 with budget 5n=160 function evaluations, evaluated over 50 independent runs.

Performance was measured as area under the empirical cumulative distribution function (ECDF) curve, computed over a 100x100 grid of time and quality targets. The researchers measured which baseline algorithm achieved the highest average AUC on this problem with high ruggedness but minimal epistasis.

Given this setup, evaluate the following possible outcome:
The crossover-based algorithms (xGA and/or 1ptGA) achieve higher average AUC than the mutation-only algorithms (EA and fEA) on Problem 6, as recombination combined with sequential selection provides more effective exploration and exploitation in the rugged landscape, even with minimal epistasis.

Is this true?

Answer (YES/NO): YES